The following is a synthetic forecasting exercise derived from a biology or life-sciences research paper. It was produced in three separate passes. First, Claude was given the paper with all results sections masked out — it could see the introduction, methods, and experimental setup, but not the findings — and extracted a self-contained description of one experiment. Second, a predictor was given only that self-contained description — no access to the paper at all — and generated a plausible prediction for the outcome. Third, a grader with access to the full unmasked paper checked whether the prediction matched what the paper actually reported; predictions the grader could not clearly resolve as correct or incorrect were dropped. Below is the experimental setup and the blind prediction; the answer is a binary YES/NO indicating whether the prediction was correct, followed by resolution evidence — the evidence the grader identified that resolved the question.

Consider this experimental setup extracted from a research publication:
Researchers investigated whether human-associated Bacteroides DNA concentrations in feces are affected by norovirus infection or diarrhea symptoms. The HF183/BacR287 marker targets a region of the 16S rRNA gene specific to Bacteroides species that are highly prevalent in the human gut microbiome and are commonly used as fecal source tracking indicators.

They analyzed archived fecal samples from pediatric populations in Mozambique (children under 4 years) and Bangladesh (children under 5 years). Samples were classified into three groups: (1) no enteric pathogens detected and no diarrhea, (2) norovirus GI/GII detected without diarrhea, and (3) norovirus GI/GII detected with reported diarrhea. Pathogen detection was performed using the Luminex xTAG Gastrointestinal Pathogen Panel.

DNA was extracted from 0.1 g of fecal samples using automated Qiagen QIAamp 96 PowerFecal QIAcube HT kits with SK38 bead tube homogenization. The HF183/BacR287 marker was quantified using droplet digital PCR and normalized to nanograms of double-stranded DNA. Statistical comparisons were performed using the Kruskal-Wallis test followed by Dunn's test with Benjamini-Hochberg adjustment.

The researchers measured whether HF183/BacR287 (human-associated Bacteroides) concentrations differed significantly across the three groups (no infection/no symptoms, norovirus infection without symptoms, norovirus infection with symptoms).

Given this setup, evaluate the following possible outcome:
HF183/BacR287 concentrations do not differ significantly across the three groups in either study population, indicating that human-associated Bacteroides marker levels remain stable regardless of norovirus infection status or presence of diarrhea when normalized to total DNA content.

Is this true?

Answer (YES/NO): YES